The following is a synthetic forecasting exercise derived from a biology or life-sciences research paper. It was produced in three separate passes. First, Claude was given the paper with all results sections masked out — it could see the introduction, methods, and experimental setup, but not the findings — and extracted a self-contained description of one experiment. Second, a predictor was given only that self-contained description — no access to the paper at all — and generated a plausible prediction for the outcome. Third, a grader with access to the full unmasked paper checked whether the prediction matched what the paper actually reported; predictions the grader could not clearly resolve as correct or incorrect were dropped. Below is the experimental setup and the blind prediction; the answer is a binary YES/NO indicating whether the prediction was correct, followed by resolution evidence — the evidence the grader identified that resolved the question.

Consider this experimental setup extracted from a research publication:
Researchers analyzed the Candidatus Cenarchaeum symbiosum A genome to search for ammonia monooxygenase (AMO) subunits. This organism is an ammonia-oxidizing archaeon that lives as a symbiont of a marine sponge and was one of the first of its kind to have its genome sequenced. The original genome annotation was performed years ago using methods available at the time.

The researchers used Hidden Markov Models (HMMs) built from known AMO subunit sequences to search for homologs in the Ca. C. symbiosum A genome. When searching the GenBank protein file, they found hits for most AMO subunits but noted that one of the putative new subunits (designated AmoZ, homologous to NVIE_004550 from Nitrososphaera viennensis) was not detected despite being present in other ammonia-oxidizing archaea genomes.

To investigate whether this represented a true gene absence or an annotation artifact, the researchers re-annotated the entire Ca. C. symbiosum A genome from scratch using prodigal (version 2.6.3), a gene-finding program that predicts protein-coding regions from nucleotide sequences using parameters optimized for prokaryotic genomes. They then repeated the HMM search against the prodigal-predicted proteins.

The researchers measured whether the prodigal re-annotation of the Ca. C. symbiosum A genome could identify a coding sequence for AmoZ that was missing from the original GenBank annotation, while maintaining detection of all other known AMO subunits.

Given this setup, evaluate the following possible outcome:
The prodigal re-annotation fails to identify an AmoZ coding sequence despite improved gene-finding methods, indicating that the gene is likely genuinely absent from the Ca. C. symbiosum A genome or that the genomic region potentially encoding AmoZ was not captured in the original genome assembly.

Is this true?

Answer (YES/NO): NO